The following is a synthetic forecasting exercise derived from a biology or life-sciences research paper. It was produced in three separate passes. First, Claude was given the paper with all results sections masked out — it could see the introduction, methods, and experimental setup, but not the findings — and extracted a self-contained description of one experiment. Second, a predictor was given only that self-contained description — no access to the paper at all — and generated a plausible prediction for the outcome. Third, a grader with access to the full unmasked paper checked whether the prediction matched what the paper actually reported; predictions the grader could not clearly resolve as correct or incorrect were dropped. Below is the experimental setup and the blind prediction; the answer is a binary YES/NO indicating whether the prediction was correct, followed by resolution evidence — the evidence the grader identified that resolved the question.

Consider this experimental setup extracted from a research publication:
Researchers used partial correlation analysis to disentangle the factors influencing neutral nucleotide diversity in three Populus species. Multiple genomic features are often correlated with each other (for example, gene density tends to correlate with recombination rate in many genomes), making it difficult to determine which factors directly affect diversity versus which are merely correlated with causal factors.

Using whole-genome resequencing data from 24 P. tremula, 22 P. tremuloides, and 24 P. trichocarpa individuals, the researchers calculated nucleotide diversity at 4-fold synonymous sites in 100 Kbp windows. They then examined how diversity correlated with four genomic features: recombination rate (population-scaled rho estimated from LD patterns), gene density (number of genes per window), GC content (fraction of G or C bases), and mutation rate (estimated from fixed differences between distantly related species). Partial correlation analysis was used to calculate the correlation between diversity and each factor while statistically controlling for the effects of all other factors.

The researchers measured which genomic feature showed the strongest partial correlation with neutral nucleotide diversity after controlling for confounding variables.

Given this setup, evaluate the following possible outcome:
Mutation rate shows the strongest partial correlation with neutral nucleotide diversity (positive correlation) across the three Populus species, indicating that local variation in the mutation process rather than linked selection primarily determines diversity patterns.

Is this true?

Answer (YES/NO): NO